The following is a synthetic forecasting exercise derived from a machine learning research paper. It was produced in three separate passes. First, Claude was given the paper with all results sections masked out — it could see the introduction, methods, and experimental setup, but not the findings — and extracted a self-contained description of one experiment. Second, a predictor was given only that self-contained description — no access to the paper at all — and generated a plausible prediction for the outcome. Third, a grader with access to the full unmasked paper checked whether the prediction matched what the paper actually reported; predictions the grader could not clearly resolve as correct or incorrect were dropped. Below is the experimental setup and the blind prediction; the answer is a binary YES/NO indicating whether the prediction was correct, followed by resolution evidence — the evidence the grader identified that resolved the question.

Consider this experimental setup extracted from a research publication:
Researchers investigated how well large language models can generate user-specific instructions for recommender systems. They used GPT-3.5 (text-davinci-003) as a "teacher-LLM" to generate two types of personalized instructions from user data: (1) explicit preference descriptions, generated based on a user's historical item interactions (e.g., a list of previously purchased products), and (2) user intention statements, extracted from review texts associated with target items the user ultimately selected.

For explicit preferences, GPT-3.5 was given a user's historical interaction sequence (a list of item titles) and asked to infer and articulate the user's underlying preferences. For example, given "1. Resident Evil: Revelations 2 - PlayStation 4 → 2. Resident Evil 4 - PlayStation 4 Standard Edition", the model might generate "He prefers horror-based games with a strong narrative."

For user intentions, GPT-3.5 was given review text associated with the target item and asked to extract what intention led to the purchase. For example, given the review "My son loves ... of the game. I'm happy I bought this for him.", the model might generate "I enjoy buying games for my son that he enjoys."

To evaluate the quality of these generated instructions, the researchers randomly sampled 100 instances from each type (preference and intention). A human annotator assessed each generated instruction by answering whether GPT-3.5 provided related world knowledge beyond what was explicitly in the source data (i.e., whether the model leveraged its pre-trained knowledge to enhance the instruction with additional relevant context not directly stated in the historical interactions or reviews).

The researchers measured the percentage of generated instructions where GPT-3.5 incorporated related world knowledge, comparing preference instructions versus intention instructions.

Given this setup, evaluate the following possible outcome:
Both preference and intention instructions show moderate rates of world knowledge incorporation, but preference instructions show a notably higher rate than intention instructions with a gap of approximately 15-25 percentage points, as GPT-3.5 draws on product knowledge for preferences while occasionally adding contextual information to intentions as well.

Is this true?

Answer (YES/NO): NO